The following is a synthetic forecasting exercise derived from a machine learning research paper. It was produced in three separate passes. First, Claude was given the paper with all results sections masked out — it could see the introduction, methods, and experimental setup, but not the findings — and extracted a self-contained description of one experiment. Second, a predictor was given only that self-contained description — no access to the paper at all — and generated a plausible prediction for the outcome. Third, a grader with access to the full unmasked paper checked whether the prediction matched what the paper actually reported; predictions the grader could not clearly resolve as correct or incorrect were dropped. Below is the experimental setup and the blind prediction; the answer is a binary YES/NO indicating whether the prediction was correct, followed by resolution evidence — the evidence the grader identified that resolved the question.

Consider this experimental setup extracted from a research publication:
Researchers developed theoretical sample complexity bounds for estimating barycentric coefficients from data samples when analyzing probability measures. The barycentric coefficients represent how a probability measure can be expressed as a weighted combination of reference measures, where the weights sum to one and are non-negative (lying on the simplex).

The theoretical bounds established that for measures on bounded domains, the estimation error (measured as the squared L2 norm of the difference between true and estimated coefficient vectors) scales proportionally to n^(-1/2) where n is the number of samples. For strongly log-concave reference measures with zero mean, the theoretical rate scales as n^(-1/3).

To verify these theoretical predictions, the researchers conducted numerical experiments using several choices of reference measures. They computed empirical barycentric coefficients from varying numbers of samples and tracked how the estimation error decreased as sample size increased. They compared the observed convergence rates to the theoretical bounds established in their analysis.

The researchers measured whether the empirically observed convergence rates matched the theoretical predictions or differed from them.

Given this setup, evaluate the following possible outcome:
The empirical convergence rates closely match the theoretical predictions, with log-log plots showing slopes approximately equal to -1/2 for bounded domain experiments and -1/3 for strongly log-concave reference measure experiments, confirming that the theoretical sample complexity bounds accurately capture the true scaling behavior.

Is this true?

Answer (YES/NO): NO